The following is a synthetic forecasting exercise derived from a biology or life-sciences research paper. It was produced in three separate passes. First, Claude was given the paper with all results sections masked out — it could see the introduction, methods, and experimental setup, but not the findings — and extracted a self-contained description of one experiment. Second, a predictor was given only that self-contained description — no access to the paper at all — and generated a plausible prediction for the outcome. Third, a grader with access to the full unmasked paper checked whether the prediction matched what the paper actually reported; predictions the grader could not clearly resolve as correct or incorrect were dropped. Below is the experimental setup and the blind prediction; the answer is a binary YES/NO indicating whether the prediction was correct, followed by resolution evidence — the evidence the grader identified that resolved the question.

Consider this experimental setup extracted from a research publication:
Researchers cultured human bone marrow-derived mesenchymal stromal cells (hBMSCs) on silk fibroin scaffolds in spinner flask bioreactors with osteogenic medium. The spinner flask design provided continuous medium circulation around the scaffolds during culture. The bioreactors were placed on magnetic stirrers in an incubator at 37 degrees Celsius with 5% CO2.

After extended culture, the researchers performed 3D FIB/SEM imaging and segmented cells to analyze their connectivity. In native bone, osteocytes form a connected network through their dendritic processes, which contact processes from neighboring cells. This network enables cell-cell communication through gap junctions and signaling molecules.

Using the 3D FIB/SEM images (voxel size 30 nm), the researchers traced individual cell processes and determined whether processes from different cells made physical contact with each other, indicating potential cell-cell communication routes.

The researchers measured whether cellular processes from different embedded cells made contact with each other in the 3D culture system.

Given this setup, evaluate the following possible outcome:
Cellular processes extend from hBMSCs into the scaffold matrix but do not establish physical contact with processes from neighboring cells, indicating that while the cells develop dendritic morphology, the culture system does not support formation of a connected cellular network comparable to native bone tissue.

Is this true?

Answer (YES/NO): NO